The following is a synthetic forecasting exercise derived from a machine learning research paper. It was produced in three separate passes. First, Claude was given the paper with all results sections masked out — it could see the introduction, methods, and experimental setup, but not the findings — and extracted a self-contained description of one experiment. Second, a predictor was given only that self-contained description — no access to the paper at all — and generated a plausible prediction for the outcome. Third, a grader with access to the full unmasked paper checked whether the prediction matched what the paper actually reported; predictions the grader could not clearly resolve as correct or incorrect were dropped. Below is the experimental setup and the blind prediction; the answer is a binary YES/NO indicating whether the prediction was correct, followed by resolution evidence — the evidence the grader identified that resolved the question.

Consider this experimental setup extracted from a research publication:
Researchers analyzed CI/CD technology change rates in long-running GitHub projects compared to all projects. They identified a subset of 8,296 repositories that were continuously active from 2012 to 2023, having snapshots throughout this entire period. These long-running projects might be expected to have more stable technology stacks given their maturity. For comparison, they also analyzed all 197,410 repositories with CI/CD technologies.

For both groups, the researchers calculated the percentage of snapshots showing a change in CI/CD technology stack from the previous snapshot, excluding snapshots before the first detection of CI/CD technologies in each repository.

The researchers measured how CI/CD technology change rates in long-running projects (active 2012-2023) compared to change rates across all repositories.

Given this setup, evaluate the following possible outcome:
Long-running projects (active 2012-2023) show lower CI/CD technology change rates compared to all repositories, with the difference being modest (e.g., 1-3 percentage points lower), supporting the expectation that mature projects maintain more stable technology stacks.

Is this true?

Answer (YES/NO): NO